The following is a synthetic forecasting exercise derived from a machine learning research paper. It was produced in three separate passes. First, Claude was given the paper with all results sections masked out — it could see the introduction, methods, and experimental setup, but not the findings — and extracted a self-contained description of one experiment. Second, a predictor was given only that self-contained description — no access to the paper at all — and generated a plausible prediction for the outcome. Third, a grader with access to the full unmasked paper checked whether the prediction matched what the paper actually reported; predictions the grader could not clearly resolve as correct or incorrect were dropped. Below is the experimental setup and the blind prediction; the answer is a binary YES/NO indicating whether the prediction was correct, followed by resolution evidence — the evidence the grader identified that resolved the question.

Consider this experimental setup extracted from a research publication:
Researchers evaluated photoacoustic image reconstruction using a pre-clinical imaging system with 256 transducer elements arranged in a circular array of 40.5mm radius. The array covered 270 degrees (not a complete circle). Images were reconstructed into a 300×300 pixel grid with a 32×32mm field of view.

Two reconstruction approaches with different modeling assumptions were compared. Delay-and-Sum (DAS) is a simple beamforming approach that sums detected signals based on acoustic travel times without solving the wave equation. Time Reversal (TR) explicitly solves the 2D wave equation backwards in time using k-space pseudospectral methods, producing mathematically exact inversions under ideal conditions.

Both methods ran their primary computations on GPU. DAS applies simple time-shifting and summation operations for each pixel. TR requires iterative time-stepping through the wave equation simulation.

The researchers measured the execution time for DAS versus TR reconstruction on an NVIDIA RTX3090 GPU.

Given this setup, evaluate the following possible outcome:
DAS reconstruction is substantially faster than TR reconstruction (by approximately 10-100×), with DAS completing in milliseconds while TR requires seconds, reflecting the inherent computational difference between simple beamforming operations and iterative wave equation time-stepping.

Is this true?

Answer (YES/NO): NO